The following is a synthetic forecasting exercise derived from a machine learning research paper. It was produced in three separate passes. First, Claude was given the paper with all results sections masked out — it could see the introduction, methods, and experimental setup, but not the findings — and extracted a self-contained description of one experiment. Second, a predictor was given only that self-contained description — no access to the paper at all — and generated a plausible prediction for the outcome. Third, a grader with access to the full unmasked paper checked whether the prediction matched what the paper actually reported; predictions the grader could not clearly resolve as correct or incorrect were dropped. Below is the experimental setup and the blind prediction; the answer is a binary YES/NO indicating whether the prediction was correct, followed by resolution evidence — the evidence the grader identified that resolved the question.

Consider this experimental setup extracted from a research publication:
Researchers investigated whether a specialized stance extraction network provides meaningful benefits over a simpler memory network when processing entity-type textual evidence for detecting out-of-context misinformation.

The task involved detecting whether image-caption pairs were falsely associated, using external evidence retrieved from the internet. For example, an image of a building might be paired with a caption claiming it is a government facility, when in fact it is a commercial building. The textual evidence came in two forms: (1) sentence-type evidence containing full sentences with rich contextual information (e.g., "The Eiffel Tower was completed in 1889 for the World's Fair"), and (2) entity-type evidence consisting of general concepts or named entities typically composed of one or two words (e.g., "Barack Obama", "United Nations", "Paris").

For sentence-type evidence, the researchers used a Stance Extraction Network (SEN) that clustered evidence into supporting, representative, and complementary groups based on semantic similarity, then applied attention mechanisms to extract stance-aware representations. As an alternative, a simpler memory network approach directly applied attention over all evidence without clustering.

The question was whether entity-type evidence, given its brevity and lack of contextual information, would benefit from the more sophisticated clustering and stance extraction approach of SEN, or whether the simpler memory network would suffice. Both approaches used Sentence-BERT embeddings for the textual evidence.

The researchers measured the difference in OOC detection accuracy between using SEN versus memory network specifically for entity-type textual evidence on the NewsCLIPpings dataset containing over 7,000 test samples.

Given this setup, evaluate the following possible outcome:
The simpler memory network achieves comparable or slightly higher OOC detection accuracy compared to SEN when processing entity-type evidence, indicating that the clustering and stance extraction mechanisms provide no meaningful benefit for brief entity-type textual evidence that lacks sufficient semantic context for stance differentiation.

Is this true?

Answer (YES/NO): YES